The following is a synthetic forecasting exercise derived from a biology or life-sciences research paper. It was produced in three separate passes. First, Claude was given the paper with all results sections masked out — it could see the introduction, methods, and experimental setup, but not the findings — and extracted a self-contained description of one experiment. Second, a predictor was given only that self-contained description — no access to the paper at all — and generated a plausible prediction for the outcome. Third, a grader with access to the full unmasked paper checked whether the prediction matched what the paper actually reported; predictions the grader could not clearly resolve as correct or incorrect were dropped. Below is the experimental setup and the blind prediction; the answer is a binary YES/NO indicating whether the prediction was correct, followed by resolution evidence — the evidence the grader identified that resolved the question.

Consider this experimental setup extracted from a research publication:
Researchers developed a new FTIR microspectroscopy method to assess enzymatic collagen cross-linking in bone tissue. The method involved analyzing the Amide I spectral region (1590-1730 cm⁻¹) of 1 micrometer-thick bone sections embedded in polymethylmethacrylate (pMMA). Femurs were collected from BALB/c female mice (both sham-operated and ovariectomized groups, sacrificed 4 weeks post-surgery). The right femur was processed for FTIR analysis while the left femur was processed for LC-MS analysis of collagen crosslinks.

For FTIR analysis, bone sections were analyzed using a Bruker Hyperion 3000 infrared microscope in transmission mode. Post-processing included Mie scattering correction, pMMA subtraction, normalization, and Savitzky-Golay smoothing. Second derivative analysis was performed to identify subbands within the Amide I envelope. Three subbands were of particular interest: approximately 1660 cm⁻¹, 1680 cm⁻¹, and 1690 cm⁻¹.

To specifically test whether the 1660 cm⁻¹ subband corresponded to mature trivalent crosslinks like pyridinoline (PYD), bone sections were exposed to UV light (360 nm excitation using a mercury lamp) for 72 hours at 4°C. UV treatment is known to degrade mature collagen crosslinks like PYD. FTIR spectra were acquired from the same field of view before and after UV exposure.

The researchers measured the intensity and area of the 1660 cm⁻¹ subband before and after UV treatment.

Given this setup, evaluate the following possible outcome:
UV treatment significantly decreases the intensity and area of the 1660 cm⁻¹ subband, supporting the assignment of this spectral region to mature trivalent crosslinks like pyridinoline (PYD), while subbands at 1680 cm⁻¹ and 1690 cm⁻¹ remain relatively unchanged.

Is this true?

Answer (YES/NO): NO